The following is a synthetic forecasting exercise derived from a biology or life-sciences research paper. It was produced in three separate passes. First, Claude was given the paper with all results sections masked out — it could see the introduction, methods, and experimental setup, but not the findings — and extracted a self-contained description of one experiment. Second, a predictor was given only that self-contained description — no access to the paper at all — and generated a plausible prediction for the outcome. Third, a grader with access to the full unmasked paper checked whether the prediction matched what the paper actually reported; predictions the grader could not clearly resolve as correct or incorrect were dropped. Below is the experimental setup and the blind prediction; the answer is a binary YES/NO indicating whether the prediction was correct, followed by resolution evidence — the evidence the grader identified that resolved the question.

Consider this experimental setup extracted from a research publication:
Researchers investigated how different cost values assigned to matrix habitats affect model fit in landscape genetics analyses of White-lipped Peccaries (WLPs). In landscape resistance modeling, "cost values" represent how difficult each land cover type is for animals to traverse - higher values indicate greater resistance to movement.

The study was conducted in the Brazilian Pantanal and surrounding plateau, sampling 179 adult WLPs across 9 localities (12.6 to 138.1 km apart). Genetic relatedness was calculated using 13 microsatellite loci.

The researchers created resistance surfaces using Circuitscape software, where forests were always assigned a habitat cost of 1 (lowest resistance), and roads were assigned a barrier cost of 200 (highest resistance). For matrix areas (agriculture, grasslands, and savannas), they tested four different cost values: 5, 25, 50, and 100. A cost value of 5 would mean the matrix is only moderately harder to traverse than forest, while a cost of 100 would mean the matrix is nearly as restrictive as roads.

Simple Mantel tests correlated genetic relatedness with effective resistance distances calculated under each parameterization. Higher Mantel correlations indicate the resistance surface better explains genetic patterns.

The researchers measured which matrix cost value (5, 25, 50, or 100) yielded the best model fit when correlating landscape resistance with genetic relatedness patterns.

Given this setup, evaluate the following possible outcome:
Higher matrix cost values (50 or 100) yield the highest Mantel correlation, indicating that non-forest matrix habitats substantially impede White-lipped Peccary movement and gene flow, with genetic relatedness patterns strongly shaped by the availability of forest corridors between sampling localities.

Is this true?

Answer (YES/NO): YES